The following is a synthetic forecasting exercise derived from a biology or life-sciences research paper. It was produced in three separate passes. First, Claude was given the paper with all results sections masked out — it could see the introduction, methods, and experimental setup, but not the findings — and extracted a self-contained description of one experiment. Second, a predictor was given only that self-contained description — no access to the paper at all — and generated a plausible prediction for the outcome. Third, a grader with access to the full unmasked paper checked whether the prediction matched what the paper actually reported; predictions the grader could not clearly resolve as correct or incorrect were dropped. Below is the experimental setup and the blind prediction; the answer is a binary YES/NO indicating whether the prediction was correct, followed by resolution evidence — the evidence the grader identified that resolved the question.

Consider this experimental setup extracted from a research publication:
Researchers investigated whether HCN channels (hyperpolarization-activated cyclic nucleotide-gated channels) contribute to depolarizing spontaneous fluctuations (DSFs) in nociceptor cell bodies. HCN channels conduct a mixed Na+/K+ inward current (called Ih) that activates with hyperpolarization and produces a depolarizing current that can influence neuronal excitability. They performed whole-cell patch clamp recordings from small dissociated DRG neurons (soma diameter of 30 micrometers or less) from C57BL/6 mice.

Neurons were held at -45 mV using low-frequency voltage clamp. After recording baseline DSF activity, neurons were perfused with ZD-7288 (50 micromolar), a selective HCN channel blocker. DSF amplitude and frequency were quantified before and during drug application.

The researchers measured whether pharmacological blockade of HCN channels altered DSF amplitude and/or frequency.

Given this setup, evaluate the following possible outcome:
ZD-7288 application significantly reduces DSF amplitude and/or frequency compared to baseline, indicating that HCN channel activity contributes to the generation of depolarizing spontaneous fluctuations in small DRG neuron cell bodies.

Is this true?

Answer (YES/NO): NO